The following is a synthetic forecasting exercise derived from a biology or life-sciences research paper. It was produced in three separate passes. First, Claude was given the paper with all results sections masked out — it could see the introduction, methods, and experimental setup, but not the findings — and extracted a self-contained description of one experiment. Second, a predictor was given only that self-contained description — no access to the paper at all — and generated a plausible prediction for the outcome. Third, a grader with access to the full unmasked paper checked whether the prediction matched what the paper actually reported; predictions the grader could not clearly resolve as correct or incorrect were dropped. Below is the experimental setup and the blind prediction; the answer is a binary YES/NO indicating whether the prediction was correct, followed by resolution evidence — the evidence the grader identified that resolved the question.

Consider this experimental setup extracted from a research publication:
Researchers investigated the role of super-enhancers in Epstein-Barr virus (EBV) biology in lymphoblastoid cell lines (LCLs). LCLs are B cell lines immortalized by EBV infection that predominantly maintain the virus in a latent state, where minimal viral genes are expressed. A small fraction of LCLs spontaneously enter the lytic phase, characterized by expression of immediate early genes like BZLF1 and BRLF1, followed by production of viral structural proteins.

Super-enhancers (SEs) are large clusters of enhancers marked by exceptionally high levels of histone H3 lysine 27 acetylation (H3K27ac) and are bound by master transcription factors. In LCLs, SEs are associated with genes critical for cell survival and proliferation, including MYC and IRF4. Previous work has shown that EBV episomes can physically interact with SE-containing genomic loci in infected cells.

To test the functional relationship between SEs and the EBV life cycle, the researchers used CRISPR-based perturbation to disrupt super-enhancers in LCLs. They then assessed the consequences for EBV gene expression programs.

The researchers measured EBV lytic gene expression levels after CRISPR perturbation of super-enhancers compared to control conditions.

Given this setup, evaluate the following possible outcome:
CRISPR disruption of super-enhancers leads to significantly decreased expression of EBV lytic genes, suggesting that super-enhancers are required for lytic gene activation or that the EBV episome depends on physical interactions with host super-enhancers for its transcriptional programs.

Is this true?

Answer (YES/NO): NO